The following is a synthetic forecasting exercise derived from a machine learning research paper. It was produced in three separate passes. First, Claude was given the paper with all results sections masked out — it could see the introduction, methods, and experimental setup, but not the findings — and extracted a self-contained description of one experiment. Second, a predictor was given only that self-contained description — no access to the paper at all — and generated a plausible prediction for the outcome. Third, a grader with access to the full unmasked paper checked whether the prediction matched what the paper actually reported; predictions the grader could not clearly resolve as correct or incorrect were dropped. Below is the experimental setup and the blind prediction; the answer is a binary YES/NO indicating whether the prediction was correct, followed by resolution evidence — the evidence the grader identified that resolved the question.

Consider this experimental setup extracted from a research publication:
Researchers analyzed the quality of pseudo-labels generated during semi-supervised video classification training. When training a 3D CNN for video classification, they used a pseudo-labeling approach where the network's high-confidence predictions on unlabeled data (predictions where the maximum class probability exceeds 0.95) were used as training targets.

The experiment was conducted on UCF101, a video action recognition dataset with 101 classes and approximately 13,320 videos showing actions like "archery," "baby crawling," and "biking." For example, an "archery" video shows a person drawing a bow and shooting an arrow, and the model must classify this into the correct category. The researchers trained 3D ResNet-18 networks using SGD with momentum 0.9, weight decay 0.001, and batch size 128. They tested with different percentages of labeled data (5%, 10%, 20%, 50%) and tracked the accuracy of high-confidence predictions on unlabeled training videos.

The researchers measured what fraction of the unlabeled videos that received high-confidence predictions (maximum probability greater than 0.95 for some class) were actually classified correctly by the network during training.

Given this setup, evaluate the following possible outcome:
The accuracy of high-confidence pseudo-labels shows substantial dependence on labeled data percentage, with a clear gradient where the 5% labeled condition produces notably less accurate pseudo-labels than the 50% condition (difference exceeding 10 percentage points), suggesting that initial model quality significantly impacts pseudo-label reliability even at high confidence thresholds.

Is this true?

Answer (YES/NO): NO